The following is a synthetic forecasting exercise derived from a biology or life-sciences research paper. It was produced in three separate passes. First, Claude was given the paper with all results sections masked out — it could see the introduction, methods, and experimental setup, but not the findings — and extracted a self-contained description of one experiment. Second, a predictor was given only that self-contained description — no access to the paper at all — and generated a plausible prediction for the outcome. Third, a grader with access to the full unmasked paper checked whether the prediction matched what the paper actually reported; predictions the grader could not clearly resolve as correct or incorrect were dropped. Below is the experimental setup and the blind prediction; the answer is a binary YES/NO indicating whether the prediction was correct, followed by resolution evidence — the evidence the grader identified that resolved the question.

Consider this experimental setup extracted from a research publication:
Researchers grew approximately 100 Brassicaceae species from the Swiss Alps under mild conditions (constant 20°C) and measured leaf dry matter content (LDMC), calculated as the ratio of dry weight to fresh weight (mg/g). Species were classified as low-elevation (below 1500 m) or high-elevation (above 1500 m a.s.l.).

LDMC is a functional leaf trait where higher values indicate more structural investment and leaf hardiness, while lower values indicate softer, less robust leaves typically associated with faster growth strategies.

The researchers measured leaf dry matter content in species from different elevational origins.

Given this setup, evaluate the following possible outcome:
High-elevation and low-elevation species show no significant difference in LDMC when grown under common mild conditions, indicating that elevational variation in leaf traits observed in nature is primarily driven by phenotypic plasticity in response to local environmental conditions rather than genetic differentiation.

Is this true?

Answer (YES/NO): NO